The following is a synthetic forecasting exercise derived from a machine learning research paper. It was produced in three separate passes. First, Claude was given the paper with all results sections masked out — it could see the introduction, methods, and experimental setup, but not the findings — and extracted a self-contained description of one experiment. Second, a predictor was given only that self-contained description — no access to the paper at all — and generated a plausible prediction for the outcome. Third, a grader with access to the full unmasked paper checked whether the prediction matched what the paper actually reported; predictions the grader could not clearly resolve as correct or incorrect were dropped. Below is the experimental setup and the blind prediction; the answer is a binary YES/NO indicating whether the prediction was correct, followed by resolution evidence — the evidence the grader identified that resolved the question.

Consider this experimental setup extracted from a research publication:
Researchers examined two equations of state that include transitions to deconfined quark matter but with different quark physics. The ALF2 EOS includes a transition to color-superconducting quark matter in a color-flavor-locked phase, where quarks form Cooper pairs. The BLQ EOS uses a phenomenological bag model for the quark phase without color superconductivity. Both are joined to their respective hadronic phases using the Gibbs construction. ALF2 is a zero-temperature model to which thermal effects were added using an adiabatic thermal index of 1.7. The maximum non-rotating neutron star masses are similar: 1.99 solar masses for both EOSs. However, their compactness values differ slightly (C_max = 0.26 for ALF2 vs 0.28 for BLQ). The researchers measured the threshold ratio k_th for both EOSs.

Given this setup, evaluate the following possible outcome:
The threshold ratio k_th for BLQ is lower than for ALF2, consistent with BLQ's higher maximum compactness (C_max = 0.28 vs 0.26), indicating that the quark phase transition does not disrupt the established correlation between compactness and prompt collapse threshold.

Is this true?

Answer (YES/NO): YES